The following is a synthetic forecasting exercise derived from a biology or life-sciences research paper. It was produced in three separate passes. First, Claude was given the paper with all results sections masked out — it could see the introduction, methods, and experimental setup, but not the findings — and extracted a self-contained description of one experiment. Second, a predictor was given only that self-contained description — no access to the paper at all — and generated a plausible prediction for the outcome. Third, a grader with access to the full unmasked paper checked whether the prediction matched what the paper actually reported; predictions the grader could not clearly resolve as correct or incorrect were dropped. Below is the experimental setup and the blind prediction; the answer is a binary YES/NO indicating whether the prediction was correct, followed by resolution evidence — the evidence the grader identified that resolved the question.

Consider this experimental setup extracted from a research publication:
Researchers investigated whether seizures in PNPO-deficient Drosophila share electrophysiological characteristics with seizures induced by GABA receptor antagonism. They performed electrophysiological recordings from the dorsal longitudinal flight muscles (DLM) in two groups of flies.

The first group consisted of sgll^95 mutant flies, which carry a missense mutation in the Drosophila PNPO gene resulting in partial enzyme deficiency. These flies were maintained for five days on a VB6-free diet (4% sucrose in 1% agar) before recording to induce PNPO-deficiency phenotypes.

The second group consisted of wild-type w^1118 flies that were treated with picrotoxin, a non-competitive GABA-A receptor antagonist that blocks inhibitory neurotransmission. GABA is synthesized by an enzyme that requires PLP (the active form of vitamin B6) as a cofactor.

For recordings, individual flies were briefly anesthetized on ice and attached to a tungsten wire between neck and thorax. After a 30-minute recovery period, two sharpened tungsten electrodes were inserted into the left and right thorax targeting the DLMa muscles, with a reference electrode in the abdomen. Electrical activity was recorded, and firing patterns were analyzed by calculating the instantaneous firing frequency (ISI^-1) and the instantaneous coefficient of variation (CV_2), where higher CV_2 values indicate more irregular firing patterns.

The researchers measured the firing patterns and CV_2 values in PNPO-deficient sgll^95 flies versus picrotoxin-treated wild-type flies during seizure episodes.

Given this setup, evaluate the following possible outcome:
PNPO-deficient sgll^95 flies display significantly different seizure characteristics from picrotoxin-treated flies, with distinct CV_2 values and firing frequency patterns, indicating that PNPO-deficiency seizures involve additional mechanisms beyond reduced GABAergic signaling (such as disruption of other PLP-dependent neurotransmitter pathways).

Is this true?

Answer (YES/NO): NO